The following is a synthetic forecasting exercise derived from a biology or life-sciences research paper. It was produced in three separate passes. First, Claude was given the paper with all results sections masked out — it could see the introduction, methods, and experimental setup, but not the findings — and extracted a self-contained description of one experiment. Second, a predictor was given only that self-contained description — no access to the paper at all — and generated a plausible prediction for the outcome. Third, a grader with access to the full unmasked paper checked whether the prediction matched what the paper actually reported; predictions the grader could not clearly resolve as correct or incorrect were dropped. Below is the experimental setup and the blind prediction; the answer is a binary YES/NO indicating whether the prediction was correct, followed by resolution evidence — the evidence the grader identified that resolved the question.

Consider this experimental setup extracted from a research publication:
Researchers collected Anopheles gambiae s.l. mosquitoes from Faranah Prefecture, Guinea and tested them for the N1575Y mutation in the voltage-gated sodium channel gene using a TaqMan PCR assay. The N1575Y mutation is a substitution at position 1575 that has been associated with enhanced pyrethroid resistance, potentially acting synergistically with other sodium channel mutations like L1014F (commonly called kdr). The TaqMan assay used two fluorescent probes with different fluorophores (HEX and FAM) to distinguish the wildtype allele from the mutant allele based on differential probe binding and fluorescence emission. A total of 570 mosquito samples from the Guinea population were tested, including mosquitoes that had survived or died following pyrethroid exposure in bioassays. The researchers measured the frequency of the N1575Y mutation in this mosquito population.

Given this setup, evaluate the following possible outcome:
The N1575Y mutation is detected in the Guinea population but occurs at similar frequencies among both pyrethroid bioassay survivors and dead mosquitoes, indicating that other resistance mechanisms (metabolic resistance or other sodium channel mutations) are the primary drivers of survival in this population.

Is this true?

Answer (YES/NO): YES